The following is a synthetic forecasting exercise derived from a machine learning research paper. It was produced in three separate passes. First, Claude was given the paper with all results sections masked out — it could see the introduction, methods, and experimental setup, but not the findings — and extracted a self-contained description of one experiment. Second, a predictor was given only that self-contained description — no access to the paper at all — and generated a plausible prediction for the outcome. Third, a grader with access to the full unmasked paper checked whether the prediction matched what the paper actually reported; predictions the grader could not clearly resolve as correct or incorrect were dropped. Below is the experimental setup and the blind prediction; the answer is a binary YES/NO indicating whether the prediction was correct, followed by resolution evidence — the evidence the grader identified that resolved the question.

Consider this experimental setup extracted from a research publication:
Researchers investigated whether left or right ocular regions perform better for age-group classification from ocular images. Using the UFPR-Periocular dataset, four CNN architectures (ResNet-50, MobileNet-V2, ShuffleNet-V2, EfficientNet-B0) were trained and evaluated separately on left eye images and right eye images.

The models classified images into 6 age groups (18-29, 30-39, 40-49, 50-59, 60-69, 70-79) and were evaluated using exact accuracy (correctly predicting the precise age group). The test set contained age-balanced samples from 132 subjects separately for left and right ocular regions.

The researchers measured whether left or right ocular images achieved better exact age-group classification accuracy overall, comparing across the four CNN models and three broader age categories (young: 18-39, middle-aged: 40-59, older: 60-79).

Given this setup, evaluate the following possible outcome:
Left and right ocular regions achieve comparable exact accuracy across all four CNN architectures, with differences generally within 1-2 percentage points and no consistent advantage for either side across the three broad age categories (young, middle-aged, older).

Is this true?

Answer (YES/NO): NO